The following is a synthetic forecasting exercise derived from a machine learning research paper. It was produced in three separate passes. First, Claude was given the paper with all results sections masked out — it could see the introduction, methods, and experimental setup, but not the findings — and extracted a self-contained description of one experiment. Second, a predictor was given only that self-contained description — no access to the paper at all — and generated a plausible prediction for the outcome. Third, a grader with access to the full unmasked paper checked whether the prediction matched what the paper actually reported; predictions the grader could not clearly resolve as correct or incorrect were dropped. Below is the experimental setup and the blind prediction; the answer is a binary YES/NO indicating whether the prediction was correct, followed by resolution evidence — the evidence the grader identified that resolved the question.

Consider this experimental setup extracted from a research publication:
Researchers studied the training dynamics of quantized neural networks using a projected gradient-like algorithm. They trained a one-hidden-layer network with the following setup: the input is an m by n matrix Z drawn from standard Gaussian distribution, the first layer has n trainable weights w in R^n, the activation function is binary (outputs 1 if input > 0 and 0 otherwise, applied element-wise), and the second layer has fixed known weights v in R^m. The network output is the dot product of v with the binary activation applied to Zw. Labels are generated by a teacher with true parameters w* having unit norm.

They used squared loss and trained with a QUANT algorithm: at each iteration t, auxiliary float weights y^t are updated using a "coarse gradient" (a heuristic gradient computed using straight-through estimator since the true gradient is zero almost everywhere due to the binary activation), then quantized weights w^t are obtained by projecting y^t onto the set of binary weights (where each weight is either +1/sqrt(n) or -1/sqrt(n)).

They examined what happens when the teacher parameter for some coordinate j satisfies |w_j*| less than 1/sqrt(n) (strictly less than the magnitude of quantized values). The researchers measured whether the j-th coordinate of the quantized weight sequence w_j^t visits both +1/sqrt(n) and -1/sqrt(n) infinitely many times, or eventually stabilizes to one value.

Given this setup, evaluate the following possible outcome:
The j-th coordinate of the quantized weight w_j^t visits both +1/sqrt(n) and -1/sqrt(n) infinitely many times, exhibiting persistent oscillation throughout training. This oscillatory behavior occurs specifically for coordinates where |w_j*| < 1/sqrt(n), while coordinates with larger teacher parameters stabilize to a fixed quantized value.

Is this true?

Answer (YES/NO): YES